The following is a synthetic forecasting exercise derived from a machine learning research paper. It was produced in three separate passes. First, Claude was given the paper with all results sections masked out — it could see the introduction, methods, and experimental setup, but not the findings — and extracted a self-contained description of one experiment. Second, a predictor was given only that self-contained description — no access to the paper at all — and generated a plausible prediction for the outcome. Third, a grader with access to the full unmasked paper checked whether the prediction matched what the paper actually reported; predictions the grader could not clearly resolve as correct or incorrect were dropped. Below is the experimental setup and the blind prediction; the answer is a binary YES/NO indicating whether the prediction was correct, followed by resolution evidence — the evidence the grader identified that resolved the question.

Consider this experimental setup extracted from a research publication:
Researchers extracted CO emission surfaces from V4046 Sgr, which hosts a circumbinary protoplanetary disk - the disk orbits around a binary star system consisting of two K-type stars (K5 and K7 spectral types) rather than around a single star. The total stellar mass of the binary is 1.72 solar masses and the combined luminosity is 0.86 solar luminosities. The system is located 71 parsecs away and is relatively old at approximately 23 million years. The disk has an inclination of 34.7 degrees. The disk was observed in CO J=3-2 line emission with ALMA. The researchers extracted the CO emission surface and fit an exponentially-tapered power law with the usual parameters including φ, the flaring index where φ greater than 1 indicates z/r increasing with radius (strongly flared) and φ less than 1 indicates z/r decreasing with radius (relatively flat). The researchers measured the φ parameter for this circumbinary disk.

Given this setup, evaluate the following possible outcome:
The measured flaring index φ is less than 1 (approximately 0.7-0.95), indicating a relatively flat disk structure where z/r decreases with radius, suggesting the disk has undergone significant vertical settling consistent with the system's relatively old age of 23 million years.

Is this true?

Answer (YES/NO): NO